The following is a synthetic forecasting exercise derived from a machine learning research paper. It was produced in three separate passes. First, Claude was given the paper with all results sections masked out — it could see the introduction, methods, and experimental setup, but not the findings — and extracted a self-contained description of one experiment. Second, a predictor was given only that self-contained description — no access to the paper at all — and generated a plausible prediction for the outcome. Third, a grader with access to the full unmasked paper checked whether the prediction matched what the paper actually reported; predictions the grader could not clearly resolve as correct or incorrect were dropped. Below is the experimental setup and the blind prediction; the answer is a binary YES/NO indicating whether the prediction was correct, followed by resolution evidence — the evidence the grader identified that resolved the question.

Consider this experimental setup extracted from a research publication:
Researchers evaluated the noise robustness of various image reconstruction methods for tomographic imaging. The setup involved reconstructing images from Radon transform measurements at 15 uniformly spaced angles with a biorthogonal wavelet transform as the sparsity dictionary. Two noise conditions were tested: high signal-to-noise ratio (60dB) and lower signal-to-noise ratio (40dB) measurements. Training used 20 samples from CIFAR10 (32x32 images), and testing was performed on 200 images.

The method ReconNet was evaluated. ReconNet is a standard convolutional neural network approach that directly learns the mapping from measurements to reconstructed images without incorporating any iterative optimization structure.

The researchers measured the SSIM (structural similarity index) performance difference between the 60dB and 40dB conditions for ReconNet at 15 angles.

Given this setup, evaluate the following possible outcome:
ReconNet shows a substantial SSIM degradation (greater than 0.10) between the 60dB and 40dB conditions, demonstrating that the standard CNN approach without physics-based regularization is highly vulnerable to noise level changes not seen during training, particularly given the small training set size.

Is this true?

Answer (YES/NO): NO